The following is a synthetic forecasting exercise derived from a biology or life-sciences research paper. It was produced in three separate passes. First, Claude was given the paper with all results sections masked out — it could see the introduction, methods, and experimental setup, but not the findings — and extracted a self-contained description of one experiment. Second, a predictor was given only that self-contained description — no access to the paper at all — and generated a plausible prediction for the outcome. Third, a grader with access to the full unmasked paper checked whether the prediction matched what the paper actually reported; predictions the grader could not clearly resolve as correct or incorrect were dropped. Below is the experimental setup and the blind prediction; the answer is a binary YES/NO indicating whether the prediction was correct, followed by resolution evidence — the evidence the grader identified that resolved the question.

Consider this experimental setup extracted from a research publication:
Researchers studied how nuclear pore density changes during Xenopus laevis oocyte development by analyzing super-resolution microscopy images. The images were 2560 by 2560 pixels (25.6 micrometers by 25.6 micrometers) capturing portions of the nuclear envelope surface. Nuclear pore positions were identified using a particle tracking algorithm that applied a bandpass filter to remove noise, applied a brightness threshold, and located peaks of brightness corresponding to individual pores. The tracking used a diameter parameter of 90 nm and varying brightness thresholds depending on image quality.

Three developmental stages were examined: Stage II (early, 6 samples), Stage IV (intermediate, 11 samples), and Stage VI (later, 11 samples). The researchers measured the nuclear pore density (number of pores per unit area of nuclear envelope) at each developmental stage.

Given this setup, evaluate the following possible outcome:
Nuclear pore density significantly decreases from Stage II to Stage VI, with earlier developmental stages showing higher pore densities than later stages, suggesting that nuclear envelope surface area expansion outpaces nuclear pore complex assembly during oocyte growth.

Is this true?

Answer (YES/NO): YES